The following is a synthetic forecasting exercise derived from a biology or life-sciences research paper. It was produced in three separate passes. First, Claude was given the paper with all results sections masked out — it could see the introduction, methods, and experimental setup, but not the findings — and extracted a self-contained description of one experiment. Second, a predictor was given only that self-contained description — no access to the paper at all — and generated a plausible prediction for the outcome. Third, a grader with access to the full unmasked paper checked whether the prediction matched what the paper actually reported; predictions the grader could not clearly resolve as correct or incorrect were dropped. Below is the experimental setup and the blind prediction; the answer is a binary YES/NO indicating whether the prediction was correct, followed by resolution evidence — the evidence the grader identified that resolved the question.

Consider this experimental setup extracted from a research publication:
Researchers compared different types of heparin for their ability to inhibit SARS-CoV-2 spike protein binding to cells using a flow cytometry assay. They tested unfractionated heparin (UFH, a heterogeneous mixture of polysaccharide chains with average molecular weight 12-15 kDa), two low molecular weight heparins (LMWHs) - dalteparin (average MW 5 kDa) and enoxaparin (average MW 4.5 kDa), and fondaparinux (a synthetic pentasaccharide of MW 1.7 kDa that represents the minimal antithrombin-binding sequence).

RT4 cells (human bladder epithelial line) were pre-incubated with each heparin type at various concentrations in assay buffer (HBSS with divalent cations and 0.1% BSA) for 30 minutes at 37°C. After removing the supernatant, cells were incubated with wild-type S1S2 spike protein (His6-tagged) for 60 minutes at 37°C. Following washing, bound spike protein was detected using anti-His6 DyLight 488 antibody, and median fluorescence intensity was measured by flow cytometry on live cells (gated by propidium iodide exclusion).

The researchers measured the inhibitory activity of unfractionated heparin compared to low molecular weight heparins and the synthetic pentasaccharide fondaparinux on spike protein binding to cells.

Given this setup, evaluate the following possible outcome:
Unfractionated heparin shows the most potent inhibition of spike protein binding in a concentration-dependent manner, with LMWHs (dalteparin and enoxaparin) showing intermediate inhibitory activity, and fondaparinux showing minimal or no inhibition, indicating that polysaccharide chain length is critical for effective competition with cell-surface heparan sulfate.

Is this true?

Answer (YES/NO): YES